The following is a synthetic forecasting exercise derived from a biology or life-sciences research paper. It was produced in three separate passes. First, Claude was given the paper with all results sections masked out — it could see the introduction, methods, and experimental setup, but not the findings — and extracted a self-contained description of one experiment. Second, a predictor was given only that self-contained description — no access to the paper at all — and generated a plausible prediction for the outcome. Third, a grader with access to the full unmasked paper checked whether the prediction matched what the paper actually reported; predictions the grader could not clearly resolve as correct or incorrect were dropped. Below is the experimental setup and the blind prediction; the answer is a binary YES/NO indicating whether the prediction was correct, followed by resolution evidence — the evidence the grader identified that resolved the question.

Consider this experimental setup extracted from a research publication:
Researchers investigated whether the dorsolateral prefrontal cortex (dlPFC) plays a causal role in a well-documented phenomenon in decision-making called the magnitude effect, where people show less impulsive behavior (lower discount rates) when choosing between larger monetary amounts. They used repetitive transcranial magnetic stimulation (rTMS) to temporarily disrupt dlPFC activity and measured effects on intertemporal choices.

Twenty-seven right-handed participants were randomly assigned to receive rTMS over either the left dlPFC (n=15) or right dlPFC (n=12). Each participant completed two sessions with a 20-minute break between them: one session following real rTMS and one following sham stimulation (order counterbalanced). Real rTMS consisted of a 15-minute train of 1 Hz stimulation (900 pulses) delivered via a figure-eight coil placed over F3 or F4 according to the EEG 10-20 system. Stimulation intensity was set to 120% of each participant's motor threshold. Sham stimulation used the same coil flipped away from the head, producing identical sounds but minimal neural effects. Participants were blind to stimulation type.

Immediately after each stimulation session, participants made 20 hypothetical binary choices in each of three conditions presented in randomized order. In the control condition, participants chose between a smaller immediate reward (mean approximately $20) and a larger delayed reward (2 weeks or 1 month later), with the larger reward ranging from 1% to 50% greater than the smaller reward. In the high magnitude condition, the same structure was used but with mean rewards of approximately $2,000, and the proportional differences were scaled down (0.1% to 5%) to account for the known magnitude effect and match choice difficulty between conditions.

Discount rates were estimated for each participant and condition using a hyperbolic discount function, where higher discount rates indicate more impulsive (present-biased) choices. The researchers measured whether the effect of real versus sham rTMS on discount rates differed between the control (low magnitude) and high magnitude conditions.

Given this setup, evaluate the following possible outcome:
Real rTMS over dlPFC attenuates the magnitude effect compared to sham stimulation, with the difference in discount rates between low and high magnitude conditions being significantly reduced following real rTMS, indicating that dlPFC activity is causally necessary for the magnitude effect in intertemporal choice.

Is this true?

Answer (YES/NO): YES